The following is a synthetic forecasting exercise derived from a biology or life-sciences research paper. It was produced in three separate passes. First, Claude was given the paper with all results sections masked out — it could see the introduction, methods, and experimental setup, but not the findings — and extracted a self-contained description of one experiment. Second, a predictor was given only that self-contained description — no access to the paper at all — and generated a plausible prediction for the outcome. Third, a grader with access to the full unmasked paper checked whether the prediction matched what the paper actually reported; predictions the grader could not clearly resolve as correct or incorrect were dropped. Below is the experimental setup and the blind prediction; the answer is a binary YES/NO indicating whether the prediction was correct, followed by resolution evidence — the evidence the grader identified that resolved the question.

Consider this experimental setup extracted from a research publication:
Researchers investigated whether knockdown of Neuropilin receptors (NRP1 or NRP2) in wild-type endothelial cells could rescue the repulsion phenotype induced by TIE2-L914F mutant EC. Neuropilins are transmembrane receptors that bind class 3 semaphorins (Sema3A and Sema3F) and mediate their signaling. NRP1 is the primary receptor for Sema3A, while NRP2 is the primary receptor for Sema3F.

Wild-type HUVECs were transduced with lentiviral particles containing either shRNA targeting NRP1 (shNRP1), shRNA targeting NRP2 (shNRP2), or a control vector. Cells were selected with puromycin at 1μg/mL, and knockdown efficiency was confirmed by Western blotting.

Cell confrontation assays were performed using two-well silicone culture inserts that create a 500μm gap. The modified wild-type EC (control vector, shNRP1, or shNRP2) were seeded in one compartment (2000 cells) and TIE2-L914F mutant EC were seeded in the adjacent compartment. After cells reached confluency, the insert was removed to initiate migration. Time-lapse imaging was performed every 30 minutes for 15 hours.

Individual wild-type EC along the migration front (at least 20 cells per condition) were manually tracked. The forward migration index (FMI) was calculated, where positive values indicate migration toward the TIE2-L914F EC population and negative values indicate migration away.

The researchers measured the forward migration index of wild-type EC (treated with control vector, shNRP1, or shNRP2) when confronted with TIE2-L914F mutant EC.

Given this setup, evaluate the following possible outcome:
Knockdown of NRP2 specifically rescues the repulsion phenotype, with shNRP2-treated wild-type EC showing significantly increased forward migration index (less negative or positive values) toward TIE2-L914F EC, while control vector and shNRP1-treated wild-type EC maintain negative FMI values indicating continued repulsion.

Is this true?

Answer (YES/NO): NO